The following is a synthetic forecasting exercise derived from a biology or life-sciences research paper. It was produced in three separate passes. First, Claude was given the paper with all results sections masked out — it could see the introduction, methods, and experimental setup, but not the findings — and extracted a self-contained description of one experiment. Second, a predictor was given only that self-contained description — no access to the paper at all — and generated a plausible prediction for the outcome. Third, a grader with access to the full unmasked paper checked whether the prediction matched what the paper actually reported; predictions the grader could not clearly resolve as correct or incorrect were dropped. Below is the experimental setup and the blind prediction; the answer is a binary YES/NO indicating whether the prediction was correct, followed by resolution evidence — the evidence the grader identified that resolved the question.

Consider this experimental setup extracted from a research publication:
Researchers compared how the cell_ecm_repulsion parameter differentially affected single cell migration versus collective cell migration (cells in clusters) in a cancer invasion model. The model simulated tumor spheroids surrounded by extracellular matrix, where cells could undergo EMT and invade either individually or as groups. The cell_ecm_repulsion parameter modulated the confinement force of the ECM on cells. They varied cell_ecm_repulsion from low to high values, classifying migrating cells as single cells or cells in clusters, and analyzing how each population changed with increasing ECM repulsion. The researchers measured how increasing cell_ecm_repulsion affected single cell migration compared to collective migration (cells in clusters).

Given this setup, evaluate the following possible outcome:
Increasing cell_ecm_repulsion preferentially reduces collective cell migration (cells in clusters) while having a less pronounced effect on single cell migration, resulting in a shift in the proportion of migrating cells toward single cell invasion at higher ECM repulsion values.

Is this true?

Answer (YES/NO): NO